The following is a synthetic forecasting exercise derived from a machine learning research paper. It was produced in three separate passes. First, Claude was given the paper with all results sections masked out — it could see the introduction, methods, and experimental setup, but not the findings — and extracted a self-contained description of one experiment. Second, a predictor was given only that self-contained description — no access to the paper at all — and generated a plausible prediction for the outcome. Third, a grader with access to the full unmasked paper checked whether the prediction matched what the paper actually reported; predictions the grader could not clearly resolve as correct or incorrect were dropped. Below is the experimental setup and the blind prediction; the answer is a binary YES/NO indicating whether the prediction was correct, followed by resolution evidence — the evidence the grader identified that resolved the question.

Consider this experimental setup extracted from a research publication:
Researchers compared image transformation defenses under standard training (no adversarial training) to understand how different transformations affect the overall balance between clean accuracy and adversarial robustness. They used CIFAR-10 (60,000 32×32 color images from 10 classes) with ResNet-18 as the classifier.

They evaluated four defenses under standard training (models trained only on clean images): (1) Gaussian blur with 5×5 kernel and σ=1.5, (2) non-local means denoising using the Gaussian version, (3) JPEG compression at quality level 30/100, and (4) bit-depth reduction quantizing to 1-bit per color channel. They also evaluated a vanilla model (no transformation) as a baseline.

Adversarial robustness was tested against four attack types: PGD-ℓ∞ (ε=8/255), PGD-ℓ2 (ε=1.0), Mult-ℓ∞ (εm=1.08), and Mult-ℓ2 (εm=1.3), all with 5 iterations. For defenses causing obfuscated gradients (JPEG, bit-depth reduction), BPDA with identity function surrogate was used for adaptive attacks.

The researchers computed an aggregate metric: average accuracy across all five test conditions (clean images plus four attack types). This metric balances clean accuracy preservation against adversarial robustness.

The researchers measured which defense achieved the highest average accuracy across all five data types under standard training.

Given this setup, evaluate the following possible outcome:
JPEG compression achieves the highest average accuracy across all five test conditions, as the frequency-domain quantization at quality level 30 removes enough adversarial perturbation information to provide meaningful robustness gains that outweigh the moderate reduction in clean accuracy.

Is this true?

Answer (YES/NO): NO